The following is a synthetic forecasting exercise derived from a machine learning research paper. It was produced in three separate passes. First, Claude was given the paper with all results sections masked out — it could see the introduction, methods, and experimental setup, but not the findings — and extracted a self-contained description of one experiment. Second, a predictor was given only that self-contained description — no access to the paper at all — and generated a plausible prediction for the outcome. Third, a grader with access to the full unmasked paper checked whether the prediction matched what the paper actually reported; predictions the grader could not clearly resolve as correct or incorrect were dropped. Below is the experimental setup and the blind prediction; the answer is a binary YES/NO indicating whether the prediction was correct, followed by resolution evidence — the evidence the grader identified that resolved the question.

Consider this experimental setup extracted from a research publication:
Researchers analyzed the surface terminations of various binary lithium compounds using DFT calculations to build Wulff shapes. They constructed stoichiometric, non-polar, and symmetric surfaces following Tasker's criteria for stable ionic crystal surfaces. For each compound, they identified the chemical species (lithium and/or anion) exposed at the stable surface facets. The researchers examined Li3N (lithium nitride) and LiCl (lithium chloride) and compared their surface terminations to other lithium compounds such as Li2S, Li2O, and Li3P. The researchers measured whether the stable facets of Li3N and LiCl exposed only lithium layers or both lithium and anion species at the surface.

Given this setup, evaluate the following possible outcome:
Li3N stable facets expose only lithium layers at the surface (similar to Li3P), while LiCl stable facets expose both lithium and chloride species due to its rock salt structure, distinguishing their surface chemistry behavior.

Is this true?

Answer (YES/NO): NO